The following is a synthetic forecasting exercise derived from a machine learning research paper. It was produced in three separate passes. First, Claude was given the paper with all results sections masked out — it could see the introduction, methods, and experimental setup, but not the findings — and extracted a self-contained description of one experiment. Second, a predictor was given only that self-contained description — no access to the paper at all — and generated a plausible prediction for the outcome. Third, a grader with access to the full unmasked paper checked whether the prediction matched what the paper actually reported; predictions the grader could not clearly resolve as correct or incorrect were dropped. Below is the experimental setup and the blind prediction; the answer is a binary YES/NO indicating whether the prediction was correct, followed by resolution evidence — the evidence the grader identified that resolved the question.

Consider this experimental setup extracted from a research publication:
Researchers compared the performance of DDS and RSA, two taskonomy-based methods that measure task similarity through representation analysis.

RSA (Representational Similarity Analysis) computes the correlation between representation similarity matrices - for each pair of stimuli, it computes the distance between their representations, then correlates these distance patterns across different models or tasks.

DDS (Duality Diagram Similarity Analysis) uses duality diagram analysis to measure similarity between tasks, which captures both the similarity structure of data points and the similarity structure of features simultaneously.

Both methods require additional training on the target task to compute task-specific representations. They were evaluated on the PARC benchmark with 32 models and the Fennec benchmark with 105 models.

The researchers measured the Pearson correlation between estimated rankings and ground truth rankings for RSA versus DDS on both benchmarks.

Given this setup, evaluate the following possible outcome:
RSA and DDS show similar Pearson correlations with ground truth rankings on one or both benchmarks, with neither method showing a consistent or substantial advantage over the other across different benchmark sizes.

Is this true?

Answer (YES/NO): YES